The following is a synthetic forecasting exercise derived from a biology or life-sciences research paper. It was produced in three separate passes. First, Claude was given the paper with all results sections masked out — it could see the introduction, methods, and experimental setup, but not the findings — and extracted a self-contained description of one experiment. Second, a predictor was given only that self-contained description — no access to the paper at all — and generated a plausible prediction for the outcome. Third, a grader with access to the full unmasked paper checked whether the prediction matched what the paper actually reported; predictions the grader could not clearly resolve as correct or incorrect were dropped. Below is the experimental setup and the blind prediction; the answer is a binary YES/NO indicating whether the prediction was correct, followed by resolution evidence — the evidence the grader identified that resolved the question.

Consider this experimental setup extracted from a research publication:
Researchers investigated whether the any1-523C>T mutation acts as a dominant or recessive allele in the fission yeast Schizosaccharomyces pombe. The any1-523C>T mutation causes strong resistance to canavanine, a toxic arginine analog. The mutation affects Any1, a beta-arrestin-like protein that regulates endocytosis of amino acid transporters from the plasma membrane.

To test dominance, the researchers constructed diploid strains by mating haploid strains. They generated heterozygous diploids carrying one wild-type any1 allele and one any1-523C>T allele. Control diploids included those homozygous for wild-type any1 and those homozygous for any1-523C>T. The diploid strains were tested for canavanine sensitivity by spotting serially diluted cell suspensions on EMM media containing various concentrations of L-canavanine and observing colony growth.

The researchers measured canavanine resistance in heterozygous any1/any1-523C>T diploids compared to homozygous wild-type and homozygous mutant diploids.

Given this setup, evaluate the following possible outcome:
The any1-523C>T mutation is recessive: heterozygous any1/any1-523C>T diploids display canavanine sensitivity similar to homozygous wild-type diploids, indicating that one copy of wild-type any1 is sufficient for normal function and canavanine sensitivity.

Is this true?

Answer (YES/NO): NO